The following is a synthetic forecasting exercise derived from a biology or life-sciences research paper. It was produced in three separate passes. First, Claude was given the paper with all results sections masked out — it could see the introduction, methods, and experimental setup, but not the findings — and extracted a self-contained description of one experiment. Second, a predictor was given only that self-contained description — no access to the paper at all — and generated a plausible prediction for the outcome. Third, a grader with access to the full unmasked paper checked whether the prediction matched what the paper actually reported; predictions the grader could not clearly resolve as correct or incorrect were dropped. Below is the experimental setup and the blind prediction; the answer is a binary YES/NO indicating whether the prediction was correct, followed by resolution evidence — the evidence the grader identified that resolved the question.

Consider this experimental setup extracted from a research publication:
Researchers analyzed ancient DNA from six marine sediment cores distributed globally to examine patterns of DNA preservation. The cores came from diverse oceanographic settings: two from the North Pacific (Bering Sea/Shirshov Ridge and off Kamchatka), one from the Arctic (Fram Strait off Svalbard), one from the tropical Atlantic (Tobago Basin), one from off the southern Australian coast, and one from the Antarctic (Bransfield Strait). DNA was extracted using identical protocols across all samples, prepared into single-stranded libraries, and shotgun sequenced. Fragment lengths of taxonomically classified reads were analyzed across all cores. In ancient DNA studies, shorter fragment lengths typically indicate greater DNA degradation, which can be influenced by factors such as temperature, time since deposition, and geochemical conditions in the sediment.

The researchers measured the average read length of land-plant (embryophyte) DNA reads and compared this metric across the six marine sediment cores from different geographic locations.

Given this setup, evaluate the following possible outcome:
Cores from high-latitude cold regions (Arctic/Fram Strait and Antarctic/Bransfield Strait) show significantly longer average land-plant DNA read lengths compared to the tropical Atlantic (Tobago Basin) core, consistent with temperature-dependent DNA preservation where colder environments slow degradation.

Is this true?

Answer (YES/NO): NO